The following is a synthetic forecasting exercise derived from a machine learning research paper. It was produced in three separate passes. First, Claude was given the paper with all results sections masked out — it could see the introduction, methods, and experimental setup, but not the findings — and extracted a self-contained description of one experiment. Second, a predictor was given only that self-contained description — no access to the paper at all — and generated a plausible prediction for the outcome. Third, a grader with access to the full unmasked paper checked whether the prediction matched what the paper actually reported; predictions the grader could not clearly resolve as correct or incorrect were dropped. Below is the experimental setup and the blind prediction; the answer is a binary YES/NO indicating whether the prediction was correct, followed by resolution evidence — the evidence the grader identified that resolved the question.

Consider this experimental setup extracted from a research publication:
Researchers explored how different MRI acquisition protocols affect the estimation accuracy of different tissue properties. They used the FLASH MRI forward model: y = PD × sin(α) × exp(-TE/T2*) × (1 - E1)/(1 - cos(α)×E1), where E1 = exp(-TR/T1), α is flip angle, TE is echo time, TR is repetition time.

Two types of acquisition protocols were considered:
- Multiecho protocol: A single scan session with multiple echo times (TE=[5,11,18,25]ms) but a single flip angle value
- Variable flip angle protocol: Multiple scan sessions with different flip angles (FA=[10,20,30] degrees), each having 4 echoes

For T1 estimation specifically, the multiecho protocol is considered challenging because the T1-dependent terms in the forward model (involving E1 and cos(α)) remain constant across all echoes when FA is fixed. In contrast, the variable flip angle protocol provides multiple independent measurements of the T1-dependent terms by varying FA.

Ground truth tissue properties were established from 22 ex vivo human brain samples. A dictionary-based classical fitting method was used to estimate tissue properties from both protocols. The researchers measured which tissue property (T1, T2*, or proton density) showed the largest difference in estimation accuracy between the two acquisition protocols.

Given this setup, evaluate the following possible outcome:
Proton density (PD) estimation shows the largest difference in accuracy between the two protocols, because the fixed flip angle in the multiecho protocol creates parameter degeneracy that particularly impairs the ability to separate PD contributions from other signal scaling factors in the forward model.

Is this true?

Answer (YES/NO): NO